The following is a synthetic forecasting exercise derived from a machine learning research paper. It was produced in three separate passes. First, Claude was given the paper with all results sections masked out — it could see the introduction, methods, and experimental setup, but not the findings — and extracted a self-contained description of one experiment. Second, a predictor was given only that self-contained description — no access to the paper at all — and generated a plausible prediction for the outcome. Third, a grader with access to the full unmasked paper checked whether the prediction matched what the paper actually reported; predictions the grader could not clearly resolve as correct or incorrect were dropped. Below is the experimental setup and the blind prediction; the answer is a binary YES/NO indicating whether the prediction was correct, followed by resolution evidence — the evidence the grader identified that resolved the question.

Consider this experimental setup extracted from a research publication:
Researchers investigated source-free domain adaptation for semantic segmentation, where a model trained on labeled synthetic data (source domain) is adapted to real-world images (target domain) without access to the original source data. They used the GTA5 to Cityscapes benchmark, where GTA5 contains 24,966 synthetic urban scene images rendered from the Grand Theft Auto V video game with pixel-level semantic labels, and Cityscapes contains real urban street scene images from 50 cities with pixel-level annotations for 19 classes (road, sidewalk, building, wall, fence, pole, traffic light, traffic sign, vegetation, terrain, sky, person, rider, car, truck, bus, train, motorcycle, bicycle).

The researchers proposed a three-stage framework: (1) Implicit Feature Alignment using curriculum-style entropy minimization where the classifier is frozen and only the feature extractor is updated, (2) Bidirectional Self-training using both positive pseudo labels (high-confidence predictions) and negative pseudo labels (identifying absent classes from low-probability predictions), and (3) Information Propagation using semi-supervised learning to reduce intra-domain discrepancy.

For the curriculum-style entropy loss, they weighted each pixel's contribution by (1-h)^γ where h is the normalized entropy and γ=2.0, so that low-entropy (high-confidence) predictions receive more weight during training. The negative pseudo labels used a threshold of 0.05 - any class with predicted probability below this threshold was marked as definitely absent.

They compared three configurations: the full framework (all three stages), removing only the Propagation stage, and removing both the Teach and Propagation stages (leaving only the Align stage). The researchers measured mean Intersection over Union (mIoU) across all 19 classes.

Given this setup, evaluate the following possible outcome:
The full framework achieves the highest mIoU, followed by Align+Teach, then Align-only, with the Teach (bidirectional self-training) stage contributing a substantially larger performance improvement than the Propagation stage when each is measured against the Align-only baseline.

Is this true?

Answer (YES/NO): YES